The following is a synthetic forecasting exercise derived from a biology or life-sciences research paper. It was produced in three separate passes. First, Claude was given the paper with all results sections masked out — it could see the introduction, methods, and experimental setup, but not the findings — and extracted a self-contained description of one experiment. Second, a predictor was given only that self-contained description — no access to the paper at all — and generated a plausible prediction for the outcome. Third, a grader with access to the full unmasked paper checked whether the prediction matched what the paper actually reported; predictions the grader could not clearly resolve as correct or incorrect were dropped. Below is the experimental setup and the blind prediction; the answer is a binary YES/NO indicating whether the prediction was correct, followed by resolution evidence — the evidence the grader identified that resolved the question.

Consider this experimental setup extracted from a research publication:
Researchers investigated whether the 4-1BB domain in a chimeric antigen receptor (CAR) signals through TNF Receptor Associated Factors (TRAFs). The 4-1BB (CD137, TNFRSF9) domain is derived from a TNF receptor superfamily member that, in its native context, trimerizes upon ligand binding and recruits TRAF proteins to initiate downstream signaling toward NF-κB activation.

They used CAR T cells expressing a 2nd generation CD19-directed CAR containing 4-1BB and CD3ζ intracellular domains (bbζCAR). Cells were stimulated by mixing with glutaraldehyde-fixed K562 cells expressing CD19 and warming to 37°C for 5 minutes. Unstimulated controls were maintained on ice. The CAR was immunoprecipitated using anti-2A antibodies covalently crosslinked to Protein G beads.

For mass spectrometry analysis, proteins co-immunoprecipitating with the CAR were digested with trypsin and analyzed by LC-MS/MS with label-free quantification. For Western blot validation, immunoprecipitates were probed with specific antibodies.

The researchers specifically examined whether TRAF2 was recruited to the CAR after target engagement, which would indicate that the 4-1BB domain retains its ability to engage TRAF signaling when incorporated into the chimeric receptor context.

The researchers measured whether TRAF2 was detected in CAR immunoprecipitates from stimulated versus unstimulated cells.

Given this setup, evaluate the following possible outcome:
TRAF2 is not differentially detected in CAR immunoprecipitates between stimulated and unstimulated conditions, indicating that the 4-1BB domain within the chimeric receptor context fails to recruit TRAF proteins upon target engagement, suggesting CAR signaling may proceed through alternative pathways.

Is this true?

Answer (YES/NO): NO